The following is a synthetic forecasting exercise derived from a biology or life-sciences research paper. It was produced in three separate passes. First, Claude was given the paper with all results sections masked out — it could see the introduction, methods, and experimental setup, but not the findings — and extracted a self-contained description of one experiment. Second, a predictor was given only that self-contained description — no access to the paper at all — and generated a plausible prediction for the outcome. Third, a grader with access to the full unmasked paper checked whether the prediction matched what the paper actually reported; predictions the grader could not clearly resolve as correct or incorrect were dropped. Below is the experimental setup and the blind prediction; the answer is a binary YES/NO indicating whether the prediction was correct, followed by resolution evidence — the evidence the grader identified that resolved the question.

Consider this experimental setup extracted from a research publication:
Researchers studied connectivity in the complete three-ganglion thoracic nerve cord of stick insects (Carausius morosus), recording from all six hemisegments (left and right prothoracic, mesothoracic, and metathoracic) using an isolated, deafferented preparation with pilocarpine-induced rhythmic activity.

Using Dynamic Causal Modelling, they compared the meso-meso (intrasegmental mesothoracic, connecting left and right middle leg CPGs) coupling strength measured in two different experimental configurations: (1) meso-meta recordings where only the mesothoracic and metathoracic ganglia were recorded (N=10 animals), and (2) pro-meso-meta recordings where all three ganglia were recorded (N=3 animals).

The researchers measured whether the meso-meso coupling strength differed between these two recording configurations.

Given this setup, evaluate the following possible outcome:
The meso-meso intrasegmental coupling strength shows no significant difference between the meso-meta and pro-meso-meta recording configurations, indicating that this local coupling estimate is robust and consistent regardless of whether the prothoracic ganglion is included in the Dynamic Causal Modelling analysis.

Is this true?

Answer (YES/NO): NO